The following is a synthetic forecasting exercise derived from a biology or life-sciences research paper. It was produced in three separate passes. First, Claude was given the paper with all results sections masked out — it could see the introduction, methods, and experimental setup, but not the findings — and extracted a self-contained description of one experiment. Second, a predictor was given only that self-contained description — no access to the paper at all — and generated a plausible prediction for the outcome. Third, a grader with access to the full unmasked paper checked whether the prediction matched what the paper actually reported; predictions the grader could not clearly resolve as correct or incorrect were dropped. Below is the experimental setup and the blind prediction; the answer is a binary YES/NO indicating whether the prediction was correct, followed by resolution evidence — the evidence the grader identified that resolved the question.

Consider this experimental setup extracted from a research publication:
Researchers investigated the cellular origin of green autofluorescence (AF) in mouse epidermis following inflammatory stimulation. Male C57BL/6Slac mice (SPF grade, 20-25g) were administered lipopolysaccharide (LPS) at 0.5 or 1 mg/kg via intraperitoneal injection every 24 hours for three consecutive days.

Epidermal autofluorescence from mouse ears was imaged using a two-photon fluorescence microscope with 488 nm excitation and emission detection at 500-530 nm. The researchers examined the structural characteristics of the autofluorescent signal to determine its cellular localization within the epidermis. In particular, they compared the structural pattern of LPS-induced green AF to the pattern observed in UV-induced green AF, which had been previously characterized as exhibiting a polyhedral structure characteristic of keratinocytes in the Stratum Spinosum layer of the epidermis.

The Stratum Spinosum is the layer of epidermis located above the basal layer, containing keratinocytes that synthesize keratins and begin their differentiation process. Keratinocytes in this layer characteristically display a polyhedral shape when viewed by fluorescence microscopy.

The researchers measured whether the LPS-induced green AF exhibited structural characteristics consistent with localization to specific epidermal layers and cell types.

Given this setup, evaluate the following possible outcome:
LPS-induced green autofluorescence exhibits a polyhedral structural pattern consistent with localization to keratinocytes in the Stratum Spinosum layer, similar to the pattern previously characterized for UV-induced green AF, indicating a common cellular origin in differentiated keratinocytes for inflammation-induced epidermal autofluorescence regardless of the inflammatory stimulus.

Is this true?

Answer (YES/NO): YES